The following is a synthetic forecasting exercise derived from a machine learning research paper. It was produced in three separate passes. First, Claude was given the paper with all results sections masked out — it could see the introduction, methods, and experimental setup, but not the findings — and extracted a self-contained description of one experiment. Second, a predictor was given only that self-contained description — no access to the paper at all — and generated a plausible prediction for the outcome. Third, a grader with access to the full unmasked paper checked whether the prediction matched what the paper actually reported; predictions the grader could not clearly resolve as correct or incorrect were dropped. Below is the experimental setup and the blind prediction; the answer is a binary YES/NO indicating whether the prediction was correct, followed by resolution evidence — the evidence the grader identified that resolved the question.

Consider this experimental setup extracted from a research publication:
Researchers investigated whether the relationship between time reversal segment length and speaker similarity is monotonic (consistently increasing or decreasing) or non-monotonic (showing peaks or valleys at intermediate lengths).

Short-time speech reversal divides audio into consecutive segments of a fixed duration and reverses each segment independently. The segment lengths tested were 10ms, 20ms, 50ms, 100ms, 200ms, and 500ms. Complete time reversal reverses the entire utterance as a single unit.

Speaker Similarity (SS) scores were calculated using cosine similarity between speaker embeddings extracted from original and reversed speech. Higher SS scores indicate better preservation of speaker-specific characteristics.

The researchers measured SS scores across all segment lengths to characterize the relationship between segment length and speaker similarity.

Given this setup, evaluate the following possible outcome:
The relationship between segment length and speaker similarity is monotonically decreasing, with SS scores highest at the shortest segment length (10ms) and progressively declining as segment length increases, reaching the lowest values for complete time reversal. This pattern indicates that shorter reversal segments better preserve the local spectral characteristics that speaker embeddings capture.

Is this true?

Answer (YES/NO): NO